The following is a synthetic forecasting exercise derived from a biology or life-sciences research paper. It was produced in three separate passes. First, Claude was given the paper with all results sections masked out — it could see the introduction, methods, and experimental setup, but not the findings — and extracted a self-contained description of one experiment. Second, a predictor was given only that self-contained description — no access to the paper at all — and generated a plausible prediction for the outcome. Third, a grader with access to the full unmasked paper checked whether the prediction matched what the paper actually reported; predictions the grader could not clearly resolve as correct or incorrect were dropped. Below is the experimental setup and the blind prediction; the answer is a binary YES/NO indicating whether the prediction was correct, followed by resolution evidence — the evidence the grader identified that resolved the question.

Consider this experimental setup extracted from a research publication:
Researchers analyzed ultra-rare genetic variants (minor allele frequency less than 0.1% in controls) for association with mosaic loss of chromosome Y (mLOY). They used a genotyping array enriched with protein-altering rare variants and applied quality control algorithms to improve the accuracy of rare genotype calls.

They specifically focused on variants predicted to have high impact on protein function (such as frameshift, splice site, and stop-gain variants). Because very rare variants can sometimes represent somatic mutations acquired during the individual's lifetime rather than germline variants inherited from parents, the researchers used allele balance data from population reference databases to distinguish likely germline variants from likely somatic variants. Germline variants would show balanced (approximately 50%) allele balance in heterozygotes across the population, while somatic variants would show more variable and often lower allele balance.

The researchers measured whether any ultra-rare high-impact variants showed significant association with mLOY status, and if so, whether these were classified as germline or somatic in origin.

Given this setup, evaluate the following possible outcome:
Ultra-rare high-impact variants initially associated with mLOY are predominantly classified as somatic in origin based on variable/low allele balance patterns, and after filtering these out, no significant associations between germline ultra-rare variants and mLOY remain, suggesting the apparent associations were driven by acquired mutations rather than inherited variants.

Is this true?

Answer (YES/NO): NO